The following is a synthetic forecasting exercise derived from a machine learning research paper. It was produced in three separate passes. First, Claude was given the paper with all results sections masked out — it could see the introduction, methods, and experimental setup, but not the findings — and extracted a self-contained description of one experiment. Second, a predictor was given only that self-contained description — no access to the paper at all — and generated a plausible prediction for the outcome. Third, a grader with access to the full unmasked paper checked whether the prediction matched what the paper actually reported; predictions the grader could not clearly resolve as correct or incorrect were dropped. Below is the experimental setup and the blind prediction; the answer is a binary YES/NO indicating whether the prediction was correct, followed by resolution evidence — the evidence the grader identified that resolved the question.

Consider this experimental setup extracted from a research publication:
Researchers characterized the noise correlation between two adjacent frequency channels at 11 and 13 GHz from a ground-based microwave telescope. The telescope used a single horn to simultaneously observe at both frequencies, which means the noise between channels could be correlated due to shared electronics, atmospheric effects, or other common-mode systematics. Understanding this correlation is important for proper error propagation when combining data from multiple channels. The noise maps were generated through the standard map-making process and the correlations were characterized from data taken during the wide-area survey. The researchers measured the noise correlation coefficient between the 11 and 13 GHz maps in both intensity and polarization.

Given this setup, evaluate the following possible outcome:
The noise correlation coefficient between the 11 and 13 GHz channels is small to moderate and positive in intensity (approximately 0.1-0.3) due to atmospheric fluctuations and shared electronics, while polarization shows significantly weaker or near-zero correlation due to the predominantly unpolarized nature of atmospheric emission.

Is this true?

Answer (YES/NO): NO